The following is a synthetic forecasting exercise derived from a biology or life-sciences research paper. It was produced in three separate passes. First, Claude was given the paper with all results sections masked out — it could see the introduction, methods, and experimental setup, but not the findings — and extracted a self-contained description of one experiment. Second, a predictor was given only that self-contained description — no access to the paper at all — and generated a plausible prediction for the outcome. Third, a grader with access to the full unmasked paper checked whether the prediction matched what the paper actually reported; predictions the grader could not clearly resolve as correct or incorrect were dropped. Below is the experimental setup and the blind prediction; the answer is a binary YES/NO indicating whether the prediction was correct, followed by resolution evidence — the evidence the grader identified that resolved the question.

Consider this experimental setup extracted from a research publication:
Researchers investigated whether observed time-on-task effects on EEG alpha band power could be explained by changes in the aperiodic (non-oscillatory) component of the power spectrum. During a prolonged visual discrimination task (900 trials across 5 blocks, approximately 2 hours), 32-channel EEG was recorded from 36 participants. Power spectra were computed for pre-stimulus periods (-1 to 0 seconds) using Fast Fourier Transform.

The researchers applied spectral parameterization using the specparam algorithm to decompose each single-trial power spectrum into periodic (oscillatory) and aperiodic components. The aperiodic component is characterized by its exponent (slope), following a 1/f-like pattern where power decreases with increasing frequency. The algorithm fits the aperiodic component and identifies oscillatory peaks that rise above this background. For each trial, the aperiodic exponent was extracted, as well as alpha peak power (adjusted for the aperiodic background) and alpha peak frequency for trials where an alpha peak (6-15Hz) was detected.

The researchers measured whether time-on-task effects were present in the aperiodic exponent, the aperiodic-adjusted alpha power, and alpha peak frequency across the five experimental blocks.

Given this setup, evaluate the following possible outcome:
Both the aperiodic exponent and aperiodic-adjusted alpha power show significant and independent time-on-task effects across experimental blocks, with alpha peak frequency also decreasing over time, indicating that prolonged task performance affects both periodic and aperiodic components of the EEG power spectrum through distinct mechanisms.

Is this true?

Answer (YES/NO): NO